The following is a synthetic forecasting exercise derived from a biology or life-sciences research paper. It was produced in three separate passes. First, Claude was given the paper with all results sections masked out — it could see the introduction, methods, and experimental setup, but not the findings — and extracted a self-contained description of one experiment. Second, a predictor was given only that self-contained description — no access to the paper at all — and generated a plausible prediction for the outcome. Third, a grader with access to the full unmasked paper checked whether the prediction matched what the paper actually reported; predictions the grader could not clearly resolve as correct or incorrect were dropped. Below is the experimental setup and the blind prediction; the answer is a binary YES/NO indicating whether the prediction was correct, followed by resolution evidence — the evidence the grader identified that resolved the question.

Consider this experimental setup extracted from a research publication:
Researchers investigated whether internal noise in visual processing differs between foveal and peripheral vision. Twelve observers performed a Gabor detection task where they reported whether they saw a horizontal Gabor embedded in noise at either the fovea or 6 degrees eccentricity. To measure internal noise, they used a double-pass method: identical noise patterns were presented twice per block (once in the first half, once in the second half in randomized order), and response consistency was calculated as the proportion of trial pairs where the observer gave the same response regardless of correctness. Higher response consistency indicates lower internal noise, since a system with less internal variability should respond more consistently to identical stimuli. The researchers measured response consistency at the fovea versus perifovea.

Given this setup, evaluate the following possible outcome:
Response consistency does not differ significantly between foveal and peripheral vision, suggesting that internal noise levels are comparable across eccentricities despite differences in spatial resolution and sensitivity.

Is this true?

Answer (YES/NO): NO